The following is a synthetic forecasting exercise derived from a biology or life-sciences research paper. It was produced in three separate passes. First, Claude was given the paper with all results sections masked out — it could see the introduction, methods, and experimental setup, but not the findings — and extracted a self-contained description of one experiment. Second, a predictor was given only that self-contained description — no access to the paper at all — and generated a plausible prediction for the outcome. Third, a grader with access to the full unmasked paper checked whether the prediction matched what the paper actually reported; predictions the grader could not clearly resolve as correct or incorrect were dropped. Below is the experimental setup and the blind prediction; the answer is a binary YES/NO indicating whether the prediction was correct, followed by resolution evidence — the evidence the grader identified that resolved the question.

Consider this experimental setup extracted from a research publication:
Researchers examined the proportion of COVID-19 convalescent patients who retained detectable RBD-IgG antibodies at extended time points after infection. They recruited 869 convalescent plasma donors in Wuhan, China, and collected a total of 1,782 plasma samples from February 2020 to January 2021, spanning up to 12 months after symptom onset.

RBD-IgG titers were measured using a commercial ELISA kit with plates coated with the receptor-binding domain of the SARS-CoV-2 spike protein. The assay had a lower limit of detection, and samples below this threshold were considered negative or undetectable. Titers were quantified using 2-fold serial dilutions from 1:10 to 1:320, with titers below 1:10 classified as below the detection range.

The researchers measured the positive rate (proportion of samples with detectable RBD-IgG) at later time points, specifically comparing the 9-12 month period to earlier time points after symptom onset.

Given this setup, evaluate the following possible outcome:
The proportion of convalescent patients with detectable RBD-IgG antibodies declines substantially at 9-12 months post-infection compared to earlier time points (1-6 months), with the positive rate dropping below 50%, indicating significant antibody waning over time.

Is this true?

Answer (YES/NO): NO